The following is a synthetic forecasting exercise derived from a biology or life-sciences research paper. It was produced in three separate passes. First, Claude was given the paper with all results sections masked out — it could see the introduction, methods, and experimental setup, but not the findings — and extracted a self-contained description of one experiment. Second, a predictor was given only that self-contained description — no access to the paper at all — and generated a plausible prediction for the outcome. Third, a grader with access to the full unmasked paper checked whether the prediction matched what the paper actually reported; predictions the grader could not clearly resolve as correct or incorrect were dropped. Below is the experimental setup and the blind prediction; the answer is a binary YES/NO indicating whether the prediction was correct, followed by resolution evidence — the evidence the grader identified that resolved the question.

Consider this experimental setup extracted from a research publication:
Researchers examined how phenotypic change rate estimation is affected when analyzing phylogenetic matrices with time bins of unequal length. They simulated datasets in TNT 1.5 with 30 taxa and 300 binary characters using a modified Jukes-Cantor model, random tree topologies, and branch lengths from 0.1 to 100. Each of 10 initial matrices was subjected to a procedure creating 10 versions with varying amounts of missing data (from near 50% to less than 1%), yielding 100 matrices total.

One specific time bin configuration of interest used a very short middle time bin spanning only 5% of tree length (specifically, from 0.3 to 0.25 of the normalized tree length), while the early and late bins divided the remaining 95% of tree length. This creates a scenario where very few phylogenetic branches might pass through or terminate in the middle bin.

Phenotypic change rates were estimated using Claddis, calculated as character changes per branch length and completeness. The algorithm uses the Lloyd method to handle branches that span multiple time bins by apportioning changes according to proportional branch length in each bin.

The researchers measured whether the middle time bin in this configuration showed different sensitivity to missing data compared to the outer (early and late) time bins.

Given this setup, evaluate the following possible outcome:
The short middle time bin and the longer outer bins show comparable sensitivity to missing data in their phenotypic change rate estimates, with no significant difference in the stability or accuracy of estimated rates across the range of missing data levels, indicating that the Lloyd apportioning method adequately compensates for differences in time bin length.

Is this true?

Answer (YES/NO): NO